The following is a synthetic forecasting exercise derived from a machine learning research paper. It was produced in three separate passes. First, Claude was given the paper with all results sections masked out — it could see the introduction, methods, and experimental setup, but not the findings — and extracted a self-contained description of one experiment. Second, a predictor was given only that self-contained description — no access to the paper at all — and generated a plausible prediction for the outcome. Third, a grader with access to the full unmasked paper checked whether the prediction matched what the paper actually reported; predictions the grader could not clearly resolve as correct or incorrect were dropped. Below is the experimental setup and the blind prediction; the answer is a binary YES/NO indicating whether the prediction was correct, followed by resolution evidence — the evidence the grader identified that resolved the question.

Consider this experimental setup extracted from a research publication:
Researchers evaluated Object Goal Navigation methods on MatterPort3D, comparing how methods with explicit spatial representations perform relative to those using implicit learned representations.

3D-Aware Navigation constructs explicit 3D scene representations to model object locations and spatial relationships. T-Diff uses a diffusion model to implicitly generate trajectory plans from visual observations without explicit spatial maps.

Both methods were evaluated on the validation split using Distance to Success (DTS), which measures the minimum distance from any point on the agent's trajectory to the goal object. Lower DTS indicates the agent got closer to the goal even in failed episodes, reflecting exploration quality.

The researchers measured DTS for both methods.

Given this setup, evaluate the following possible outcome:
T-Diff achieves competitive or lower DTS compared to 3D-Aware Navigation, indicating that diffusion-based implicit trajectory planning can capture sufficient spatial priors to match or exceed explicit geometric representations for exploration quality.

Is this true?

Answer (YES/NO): NO